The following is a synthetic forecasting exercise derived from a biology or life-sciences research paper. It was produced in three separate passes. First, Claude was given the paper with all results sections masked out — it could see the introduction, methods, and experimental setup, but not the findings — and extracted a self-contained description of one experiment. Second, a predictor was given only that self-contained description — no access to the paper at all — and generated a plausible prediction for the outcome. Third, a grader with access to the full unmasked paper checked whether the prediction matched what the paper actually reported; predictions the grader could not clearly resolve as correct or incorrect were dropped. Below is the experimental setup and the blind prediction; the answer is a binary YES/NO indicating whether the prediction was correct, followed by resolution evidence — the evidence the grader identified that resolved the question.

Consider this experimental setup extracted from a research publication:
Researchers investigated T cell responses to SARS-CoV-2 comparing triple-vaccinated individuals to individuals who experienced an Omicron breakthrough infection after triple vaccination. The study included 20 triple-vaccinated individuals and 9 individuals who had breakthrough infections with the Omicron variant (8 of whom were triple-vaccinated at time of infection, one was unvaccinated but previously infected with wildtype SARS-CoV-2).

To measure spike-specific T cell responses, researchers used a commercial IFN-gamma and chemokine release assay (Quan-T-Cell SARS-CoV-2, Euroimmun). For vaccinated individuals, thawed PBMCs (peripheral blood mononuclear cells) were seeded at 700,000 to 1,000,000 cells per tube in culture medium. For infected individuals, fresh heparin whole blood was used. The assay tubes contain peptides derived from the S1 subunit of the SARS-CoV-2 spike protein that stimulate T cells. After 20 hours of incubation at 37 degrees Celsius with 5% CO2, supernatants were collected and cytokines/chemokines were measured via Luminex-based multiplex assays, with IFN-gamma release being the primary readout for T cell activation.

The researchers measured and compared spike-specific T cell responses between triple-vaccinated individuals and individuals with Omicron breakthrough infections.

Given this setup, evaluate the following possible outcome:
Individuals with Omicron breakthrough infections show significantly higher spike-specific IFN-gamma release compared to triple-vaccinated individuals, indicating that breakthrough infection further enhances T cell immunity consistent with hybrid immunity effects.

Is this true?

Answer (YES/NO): YES